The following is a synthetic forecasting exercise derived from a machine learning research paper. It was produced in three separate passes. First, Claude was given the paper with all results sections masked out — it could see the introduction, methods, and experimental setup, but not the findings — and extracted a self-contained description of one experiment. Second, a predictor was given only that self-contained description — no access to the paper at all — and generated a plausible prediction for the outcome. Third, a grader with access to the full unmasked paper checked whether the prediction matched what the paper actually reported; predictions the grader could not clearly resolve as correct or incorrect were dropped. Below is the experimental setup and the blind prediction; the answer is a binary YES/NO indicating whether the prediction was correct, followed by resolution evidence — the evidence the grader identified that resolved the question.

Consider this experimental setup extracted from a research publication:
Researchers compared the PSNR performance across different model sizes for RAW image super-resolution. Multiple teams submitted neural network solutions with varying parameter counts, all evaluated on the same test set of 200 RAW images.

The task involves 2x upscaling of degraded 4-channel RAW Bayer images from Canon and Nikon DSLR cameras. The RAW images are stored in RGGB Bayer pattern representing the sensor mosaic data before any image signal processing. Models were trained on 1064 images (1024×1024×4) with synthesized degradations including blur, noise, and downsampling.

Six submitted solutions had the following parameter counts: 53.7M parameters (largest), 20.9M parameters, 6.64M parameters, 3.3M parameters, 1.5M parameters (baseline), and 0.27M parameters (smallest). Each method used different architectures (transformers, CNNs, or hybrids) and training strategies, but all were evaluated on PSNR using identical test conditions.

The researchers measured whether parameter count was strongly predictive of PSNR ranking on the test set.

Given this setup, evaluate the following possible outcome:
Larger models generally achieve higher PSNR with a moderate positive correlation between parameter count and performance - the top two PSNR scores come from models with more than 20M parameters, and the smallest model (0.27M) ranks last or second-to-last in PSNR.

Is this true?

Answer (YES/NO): YES